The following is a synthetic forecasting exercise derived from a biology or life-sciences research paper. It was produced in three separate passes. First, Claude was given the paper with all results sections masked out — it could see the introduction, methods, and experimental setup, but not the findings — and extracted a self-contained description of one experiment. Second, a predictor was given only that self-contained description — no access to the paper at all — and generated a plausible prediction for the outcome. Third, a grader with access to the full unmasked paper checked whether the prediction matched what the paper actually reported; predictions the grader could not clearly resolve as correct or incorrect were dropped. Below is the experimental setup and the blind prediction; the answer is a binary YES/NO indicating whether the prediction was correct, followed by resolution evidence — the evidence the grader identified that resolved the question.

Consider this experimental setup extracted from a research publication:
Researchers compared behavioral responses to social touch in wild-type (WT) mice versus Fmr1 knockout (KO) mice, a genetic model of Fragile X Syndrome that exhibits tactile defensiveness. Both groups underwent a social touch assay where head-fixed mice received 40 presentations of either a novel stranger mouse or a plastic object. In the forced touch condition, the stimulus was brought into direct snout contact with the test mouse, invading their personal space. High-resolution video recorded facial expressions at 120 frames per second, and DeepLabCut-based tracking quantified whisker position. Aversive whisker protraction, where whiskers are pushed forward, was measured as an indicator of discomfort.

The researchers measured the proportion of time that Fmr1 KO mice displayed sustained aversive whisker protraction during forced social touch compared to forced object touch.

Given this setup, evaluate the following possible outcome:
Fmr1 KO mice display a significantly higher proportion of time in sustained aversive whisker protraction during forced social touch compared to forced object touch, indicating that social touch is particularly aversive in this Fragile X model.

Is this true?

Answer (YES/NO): NO